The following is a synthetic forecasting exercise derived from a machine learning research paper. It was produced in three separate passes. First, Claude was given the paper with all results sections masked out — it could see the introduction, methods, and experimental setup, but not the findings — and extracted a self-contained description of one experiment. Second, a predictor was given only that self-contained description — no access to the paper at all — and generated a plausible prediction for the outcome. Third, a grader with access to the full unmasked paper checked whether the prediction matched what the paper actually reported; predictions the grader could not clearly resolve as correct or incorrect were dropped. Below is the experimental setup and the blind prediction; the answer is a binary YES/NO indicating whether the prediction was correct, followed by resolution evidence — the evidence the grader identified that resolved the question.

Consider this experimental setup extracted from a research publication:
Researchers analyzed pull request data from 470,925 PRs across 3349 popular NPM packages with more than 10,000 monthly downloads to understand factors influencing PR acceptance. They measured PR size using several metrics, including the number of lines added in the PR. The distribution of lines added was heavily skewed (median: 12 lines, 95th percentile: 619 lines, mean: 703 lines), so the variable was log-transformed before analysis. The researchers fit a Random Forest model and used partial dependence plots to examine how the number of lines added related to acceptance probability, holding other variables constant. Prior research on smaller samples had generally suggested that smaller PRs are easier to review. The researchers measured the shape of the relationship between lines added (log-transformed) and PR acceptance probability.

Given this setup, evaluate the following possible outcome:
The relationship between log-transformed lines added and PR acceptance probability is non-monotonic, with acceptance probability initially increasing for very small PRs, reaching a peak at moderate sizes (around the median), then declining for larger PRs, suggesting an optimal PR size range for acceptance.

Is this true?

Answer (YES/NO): YES